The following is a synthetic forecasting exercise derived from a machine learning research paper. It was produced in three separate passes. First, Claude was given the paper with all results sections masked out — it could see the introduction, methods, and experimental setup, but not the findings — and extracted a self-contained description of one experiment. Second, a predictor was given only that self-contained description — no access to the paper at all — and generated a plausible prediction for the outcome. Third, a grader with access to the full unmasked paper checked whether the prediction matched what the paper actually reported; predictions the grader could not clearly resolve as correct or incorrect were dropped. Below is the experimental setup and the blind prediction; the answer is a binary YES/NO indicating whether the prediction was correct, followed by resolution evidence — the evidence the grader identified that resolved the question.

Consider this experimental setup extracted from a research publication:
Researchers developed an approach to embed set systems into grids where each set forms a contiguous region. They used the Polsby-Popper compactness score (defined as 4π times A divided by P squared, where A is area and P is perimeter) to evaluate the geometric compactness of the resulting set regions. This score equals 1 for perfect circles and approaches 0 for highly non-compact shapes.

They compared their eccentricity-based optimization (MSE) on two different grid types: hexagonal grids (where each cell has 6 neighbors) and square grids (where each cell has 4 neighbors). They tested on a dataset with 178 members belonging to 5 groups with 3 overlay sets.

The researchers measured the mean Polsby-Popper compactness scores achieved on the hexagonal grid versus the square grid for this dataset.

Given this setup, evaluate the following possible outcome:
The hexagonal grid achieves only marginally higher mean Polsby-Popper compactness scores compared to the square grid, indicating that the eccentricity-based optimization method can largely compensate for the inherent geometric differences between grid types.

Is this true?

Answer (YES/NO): NO